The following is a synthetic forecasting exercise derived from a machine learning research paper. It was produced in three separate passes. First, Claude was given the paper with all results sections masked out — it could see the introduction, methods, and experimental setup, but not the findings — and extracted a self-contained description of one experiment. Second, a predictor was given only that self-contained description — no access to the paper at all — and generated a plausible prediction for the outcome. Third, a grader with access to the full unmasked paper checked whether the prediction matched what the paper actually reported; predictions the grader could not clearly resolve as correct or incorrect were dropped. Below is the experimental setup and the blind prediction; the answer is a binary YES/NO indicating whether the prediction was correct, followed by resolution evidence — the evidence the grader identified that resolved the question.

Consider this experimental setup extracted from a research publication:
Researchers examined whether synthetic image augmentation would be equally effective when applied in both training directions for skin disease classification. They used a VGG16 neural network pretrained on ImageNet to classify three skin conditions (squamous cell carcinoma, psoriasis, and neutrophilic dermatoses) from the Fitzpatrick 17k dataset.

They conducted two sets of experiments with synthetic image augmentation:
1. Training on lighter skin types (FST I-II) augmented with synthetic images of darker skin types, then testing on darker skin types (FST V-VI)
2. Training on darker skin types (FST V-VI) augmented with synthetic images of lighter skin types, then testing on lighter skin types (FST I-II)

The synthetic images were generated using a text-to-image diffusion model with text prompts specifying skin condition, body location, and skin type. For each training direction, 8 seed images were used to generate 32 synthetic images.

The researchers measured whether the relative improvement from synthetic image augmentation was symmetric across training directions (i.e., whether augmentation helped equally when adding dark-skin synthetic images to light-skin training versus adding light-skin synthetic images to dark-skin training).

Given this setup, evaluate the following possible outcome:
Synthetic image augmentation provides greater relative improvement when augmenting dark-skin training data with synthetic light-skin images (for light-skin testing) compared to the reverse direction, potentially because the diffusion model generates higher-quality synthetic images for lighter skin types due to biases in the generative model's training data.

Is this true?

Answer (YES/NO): YES